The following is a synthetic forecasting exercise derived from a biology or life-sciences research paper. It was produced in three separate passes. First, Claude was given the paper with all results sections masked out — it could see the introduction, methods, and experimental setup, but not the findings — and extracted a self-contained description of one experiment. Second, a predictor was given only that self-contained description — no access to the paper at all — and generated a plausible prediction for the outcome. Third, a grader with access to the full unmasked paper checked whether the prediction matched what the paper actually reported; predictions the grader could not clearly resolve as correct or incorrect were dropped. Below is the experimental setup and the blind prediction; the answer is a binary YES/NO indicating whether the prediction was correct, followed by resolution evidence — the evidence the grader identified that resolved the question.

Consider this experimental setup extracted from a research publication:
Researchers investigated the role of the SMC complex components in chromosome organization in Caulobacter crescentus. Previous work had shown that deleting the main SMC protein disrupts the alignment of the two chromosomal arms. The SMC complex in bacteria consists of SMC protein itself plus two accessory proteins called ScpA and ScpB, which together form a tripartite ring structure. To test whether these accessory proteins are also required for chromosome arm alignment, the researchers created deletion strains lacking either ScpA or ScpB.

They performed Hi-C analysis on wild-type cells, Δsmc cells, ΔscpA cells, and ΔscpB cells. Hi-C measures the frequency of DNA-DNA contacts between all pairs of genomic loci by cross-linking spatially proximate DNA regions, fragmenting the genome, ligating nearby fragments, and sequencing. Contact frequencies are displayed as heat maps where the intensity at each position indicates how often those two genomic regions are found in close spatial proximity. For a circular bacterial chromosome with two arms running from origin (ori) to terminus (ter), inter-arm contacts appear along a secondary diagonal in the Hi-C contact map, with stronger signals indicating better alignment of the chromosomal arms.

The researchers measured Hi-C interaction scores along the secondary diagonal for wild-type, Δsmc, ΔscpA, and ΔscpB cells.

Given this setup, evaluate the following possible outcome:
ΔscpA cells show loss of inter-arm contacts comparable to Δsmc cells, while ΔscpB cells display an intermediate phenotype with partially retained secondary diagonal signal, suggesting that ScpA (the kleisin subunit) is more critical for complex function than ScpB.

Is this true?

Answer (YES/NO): NO